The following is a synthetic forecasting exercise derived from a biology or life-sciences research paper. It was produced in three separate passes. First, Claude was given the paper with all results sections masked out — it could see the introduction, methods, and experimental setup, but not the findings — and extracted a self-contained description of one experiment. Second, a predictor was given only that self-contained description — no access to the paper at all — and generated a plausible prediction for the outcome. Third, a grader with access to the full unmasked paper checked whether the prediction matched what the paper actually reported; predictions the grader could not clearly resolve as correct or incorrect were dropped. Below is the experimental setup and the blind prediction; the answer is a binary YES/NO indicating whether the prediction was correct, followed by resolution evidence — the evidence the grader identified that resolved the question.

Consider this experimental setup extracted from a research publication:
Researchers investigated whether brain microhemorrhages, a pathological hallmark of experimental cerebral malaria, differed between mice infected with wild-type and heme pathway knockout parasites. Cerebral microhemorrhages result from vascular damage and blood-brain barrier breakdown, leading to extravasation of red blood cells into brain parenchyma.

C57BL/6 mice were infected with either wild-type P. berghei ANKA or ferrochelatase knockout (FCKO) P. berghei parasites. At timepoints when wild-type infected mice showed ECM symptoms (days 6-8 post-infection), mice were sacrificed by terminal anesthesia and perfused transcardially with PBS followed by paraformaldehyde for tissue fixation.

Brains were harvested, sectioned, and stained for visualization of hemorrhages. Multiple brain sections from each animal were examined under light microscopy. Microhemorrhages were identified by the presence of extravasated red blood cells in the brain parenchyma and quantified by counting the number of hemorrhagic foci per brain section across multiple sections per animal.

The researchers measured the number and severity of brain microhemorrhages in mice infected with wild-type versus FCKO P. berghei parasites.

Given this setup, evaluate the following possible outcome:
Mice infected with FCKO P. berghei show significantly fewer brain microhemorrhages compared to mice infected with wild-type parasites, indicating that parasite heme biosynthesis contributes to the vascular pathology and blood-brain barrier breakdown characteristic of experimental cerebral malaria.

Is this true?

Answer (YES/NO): YES